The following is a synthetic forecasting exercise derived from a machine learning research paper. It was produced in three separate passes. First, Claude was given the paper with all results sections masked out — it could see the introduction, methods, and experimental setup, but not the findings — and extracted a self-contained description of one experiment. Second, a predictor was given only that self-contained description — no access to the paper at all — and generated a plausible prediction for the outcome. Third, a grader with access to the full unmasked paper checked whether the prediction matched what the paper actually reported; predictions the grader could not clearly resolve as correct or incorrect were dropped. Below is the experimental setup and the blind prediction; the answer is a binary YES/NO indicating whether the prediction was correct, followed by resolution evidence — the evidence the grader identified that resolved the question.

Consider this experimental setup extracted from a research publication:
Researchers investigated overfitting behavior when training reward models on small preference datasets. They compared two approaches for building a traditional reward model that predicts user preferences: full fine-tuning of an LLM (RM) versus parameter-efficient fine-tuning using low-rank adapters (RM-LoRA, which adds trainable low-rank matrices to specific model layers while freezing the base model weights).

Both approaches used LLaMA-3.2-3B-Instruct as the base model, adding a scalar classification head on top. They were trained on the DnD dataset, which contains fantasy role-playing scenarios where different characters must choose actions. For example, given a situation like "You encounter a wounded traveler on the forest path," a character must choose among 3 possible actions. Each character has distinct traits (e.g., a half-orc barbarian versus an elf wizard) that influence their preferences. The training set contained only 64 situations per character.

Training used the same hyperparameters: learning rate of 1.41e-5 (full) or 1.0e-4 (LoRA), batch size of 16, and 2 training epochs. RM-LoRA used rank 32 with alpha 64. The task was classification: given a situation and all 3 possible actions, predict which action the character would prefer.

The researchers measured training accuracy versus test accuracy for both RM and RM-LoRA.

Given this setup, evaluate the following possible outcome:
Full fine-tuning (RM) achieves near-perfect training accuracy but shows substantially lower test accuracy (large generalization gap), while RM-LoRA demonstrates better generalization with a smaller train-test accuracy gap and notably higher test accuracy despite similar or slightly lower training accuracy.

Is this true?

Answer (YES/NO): NO